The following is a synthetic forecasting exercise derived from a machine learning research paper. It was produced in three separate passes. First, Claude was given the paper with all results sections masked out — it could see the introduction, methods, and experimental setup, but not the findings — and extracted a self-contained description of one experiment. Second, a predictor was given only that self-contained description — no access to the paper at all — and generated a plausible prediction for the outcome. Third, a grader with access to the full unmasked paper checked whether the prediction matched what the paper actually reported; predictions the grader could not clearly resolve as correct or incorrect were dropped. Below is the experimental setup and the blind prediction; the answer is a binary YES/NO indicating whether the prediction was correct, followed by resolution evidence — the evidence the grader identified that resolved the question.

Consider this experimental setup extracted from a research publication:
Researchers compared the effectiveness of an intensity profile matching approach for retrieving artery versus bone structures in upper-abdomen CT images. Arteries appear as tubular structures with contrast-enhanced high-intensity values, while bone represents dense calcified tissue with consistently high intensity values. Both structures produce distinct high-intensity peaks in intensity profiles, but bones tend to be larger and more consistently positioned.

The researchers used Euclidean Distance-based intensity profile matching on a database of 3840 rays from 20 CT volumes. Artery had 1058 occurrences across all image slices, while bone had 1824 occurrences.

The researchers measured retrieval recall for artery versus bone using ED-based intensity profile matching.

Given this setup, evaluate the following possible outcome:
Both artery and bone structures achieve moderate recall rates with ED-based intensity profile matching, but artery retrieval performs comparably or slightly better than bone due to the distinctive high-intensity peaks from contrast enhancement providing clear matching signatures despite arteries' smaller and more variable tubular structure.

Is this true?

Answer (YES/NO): NO